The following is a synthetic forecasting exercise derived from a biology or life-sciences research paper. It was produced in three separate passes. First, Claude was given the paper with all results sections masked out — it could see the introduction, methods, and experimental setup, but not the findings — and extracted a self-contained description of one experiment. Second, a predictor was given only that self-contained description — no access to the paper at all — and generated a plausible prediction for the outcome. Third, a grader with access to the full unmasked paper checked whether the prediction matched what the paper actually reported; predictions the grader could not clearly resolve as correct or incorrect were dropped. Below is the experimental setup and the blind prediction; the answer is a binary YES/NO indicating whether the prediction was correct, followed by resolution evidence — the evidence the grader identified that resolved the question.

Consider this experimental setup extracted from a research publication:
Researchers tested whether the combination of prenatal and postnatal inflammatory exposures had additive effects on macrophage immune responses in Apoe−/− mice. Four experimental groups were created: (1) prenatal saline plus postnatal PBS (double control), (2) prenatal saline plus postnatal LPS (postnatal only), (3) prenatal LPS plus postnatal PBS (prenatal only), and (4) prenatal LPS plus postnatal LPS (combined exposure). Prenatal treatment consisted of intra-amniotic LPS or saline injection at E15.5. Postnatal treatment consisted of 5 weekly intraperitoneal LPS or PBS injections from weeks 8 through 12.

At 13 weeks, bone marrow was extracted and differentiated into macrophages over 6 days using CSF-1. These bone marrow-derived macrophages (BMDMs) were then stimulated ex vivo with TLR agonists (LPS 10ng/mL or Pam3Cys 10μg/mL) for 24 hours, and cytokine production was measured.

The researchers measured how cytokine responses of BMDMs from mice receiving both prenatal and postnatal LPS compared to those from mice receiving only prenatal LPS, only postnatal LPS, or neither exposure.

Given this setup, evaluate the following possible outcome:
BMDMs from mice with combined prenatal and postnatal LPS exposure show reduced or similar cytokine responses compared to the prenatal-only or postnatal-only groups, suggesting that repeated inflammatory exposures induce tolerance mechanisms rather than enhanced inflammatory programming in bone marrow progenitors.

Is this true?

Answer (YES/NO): NO